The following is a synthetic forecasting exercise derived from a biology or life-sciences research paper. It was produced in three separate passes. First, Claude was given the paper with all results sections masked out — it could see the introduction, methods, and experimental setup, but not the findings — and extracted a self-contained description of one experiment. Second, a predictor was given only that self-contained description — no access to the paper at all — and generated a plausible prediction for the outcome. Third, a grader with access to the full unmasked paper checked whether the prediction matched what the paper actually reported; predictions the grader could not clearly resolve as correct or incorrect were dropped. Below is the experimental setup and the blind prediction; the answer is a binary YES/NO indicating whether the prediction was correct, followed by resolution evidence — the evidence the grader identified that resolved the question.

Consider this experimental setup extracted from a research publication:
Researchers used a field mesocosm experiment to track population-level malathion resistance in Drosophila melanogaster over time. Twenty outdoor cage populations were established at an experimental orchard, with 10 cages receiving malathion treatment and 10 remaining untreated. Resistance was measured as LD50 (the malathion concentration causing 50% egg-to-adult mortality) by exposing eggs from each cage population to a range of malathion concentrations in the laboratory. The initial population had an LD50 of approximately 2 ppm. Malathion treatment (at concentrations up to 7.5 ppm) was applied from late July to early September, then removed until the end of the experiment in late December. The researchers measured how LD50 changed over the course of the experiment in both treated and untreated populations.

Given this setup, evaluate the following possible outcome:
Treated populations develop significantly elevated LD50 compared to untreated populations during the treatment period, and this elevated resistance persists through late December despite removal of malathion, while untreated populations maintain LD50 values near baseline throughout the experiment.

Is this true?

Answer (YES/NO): NO